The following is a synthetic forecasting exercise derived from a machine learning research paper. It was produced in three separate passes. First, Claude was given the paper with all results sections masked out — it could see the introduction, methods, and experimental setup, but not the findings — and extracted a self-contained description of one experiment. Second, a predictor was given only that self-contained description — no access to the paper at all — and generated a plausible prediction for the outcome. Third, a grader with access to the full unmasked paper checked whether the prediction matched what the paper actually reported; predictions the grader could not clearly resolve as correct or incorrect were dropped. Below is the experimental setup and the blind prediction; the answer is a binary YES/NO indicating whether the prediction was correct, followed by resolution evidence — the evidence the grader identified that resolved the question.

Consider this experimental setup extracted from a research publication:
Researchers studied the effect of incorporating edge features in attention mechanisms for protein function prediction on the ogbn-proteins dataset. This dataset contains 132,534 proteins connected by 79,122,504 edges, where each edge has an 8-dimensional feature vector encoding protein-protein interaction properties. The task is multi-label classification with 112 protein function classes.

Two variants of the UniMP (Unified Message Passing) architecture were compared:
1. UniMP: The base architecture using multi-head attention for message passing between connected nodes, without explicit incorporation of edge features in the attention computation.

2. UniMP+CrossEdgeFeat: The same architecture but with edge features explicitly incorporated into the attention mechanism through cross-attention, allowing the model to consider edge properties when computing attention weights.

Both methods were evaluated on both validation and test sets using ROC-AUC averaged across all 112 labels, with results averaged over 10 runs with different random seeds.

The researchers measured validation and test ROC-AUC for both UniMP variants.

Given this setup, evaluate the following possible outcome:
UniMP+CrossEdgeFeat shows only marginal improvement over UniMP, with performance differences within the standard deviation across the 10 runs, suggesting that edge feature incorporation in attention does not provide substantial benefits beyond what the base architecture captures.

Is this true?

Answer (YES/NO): NO